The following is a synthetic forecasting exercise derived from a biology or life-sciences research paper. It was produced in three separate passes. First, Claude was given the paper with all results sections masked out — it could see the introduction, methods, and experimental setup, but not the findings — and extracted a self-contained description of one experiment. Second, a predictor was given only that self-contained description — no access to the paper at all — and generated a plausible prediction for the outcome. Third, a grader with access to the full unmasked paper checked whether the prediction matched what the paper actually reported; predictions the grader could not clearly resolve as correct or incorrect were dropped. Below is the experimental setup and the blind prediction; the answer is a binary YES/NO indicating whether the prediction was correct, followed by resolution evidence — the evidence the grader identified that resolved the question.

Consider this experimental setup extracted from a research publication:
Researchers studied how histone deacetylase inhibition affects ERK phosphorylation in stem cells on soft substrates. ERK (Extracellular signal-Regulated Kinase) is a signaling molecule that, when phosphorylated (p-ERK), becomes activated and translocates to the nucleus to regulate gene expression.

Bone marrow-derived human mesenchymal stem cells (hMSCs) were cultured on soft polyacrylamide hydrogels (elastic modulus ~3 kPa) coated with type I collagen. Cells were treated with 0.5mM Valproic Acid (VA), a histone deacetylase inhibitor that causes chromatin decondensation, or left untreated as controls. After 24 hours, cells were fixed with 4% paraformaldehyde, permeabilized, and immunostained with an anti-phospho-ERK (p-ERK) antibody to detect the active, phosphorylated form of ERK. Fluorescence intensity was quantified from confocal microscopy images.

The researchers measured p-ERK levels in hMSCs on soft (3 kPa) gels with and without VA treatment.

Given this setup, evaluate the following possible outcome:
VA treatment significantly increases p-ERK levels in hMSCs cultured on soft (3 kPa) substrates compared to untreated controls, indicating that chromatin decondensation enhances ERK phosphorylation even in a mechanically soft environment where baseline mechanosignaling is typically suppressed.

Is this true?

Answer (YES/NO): YES